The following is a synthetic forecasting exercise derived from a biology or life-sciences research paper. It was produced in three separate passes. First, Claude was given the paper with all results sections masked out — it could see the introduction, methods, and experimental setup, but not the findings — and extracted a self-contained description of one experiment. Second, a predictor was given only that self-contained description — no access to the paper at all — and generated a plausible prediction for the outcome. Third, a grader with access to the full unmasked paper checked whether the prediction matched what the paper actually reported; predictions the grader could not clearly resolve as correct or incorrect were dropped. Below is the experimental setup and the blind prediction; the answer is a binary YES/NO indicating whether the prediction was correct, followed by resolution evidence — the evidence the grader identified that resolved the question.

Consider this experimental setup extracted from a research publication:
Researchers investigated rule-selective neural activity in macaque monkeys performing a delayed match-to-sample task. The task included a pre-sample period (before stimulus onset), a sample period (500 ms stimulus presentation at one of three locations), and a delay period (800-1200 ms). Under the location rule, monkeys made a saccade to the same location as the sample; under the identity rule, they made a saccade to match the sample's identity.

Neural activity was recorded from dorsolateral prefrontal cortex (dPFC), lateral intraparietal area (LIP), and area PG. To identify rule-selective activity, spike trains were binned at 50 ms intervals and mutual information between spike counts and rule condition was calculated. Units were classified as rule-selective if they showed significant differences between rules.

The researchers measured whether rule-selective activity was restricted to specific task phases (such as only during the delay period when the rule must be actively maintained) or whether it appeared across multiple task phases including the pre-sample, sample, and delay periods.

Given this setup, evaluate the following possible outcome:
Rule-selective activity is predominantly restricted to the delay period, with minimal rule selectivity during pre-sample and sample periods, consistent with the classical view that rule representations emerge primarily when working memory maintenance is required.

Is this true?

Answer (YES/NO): NO